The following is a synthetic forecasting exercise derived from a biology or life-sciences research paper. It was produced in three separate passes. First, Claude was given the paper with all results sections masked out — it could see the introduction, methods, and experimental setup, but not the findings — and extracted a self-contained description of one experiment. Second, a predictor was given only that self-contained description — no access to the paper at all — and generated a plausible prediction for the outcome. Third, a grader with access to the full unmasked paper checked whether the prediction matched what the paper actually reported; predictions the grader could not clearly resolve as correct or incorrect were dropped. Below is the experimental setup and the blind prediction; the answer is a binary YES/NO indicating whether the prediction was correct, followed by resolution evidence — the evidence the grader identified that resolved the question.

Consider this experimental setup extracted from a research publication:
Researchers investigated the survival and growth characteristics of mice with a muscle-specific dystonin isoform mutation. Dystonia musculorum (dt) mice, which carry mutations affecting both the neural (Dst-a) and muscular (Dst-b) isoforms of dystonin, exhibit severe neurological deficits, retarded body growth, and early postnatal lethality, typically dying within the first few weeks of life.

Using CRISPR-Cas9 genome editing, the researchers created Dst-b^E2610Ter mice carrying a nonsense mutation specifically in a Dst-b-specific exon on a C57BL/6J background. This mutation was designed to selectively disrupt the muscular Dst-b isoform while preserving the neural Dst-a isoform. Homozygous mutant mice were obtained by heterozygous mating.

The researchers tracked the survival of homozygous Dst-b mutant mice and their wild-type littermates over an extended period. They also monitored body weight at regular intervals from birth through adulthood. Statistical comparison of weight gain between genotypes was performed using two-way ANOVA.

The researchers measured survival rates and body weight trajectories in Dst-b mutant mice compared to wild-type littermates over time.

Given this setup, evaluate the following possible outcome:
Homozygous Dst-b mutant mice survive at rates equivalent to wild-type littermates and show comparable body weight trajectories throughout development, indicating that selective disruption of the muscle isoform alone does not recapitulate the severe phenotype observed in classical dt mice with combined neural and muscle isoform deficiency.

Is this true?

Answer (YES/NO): NO